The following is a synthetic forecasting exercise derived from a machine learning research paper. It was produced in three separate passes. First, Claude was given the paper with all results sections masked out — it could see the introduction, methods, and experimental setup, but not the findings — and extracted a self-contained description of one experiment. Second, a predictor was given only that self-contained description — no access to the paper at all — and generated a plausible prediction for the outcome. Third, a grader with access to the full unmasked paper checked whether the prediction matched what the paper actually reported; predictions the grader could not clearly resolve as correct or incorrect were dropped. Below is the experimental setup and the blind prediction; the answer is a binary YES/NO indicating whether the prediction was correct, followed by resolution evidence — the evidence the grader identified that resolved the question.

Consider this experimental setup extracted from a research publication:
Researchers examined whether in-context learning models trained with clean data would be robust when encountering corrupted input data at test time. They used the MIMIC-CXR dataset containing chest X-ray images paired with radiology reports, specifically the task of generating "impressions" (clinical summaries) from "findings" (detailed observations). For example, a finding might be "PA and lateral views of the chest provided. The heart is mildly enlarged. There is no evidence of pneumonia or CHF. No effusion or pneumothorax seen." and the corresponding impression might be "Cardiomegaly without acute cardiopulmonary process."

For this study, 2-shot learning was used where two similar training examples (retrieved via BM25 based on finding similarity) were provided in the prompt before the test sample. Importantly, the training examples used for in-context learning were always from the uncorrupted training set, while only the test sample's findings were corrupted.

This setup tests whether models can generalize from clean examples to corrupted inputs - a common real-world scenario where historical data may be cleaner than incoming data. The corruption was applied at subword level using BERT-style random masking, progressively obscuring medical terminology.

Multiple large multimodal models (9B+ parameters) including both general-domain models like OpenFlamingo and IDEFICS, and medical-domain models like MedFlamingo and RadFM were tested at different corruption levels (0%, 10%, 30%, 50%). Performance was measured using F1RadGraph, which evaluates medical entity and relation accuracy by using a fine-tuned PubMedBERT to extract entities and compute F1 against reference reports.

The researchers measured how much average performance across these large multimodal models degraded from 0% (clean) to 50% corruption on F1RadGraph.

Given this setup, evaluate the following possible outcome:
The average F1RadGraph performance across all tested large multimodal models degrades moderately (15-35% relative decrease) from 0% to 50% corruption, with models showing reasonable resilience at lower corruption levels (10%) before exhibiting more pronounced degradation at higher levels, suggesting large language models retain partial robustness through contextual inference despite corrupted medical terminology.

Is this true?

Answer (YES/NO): NO